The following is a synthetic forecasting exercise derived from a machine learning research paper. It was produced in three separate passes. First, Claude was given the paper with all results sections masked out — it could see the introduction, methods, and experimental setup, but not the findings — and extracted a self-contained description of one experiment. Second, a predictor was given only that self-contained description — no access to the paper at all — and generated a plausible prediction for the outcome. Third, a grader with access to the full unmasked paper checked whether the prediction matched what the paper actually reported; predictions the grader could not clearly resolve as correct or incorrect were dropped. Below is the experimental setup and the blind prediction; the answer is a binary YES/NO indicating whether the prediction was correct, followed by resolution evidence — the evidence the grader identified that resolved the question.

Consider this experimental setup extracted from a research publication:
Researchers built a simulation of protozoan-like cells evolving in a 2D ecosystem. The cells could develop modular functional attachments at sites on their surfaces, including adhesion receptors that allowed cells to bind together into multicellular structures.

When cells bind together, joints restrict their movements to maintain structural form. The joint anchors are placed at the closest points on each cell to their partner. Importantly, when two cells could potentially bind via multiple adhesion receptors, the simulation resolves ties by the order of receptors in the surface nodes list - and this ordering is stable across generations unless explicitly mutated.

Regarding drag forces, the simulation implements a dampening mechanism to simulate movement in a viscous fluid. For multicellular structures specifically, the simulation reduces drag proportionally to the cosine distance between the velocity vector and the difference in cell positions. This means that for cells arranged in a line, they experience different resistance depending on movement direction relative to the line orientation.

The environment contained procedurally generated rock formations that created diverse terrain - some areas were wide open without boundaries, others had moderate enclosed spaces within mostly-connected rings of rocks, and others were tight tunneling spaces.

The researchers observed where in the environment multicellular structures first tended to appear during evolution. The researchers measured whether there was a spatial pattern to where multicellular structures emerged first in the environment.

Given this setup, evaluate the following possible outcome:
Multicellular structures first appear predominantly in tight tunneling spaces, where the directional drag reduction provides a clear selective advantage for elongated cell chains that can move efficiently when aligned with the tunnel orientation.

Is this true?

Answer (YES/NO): NO